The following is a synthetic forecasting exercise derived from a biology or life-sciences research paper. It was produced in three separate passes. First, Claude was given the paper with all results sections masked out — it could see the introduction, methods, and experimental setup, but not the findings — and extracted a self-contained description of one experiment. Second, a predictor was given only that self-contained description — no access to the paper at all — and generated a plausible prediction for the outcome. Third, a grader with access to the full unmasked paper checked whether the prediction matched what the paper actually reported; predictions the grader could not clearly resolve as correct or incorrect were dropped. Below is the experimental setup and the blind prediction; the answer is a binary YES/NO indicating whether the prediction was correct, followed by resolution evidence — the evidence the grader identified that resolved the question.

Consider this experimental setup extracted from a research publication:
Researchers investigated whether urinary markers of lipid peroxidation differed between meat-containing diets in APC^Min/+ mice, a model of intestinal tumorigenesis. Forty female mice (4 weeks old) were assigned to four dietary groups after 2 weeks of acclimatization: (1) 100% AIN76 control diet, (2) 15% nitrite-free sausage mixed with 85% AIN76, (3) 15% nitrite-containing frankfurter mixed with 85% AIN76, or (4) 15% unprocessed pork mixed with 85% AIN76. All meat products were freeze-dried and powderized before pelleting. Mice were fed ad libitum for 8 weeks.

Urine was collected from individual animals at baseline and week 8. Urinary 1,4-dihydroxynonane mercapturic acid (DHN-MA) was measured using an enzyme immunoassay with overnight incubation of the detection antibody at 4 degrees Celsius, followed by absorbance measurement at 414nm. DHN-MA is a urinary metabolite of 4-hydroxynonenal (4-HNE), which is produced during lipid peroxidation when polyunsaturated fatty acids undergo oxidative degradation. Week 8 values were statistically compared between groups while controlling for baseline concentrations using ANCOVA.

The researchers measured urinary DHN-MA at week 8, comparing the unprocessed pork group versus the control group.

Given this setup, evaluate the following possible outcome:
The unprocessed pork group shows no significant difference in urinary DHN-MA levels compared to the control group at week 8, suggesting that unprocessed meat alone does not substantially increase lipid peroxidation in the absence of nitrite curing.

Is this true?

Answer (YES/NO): YES